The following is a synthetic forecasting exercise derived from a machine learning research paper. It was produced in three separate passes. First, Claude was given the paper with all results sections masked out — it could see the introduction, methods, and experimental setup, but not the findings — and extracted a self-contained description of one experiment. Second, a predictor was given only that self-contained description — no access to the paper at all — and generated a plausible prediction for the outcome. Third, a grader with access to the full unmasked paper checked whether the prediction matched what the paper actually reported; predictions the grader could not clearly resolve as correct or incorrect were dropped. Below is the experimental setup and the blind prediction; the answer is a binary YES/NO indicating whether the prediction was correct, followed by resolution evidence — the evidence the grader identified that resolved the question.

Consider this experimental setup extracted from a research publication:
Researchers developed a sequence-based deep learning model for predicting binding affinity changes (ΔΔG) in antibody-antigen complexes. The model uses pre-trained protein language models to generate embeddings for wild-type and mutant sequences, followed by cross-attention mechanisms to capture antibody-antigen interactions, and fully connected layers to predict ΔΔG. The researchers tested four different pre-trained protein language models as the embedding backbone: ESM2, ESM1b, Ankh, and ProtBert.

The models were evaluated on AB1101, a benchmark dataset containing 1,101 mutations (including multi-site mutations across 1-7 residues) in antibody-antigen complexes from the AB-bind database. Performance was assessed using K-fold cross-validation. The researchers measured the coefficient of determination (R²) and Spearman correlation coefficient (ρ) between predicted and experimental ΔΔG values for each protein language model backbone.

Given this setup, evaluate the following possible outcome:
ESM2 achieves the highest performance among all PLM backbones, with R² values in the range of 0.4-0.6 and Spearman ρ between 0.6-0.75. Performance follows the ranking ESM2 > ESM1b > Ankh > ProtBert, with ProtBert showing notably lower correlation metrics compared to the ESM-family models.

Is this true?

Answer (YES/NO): NO